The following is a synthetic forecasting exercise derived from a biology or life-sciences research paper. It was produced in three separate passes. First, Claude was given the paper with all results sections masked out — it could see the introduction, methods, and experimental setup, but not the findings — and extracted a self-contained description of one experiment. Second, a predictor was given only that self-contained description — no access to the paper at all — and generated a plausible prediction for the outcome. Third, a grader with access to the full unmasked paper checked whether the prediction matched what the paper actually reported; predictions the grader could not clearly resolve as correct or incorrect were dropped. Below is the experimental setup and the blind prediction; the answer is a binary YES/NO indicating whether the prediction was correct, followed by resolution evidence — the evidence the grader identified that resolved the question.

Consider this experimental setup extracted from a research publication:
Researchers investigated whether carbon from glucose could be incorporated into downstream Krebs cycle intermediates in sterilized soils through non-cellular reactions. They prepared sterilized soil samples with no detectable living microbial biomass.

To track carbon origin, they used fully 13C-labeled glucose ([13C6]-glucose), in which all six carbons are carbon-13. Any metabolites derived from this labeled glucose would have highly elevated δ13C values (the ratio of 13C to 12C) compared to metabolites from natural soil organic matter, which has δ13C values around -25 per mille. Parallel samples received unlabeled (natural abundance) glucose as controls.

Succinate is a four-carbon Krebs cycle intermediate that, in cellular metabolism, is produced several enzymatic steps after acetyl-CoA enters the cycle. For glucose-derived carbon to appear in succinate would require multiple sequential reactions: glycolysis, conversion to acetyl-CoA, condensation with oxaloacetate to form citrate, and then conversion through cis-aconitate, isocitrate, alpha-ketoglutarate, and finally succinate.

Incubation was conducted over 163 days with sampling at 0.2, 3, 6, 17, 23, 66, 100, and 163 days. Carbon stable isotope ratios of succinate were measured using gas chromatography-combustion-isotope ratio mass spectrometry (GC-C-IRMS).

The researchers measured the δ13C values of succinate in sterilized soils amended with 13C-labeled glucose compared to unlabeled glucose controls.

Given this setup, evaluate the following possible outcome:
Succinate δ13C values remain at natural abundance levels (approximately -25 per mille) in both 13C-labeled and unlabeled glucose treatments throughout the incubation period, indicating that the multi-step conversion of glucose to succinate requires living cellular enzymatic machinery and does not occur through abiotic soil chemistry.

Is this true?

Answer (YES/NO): NO